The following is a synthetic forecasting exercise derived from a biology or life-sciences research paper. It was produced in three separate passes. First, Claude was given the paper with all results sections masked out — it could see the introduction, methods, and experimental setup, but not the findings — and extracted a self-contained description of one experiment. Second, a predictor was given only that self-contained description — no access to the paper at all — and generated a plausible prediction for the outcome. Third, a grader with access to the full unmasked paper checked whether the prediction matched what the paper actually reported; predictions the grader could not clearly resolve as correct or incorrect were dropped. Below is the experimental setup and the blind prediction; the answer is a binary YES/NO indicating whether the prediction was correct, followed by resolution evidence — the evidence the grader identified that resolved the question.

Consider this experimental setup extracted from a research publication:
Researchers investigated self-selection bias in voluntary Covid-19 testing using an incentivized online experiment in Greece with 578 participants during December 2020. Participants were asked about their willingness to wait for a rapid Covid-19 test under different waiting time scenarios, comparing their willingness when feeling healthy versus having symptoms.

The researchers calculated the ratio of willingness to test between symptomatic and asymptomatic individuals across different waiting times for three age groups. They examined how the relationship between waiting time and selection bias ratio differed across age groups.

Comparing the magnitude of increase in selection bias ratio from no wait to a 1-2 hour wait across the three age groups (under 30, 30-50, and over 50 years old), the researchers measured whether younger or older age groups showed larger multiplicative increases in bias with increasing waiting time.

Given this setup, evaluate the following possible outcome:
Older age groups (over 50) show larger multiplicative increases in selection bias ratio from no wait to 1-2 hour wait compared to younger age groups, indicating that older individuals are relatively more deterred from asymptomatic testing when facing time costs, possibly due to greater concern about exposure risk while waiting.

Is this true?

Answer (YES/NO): NO